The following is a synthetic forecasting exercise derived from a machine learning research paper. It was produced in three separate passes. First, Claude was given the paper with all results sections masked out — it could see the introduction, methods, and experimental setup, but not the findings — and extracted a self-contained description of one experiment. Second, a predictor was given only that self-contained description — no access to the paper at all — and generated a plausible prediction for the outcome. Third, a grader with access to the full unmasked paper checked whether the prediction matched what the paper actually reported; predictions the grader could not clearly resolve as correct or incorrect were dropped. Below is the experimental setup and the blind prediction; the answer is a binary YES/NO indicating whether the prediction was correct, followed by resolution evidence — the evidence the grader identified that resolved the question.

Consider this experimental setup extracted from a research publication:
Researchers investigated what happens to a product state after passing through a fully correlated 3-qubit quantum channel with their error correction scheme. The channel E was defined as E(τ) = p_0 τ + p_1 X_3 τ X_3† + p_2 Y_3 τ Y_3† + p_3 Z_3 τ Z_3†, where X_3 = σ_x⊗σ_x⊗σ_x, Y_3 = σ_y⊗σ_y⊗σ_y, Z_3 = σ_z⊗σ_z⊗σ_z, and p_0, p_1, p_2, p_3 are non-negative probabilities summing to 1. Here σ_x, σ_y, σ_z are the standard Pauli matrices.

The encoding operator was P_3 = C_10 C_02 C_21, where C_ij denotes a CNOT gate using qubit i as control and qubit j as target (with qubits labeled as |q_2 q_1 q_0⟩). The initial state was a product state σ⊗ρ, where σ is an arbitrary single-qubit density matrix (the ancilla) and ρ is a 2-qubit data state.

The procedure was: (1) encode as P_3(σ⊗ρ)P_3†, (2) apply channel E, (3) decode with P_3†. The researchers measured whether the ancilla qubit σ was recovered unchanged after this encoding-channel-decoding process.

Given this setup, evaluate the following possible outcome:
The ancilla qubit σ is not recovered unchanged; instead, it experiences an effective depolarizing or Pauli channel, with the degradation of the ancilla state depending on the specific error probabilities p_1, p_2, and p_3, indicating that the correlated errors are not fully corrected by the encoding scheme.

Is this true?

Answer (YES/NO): NO